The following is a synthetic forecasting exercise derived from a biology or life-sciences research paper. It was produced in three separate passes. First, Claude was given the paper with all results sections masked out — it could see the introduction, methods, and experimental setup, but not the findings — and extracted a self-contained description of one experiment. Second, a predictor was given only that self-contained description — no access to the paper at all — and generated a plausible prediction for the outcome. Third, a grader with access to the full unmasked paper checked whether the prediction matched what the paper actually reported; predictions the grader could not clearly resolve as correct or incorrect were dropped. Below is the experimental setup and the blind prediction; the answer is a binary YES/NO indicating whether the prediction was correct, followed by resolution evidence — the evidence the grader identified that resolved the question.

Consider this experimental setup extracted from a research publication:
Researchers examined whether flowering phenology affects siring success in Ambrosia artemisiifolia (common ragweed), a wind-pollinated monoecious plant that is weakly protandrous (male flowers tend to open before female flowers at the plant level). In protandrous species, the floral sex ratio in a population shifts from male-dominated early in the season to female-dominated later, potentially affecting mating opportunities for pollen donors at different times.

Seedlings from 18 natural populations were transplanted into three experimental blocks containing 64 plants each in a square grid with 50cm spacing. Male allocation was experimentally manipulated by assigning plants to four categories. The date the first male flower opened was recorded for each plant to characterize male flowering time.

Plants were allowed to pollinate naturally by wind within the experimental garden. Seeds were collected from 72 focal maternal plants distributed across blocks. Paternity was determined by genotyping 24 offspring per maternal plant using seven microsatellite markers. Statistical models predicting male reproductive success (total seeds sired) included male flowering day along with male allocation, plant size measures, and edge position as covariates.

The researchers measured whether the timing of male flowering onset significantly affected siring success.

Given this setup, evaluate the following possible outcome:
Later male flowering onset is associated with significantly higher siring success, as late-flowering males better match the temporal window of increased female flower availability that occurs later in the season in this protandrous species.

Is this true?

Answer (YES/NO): NO